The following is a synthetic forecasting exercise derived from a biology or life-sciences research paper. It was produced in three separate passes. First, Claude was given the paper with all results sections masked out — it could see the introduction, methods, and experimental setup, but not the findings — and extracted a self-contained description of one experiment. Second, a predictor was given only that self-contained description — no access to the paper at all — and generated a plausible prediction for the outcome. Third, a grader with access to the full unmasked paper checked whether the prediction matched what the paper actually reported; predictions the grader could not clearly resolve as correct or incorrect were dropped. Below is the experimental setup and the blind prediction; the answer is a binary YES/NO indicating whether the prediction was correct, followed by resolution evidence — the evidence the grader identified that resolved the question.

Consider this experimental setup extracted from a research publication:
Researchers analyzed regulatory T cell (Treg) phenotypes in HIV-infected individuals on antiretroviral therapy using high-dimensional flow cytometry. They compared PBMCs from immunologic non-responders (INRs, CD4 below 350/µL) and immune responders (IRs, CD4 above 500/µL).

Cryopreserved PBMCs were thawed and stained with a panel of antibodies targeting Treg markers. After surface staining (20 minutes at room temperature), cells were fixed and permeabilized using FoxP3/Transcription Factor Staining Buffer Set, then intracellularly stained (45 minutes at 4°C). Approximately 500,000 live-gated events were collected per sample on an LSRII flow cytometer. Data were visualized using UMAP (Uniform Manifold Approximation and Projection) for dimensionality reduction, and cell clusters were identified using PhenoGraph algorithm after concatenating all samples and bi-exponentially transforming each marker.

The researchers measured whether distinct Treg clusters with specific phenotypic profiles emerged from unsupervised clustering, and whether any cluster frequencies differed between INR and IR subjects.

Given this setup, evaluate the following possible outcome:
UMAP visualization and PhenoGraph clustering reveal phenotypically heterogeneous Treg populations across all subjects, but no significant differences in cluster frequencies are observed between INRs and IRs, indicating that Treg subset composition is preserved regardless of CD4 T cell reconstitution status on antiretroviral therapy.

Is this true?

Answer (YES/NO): NO